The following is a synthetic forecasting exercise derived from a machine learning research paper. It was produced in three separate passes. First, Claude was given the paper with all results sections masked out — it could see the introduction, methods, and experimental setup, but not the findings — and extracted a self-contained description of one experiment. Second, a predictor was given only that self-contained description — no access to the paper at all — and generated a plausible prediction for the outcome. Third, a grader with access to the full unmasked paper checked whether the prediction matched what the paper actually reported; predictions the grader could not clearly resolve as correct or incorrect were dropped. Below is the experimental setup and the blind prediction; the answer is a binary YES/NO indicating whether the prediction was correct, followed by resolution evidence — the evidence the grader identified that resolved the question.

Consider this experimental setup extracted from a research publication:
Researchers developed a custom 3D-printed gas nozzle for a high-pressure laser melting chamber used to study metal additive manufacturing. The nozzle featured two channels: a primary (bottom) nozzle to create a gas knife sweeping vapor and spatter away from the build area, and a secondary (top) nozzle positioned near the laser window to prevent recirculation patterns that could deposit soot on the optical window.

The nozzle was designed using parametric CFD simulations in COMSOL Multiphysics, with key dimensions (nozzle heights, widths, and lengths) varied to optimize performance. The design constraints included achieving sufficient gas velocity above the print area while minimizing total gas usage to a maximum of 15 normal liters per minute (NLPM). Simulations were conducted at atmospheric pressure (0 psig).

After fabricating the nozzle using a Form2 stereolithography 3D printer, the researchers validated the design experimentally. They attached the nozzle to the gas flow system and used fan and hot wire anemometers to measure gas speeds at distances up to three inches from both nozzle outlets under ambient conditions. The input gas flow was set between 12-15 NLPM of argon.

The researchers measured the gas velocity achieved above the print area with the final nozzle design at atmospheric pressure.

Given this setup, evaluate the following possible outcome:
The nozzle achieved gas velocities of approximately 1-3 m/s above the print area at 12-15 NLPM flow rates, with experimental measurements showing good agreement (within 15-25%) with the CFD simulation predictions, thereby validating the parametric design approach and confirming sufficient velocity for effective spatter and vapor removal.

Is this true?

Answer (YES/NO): NO